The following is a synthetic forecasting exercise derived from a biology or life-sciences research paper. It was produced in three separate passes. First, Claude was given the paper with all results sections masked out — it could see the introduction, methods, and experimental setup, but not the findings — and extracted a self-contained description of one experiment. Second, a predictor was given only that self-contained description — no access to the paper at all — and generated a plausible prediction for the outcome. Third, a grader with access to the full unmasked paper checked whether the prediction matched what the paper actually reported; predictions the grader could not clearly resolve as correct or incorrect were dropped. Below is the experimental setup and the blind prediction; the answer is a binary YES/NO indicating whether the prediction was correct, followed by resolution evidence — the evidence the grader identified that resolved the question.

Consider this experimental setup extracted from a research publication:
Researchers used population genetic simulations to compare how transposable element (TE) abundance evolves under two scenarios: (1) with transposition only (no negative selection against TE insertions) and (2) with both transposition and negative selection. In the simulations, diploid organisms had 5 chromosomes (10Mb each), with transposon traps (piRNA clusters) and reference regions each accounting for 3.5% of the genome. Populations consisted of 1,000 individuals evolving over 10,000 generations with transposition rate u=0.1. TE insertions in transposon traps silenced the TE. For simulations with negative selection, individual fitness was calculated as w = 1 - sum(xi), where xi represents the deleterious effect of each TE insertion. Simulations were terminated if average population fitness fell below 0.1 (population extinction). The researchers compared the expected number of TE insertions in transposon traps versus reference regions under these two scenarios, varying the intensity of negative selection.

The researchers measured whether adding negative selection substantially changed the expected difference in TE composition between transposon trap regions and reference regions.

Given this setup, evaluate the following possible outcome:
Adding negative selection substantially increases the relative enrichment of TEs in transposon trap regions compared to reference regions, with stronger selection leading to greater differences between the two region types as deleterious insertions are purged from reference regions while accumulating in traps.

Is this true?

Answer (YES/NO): YES